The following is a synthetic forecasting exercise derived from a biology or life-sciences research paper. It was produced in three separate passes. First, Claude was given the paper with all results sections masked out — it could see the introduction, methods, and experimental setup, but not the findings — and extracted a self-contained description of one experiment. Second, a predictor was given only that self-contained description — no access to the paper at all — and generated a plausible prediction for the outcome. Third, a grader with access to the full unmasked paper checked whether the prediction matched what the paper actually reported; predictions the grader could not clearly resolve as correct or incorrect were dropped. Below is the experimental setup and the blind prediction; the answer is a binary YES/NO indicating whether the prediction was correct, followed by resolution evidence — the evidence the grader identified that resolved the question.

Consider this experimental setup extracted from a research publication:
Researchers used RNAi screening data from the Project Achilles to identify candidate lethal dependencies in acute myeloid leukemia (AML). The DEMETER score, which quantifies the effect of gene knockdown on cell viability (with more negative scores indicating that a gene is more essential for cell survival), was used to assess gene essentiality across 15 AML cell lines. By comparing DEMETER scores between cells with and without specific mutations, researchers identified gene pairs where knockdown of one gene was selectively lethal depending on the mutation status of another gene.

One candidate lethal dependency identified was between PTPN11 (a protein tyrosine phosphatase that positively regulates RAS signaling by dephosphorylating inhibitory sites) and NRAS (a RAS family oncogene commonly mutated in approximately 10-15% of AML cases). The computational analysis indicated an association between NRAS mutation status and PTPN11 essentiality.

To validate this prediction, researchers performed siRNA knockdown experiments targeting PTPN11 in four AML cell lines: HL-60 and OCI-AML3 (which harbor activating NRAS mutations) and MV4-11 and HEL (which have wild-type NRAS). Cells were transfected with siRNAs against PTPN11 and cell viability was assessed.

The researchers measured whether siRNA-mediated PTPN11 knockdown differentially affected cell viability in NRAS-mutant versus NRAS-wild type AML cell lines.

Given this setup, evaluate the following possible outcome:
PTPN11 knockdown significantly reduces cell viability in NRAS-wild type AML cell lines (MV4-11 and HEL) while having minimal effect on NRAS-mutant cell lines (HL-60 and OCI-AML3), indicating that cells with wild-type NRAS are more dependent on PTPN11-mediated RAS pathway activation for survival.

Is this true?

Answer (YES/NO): YES